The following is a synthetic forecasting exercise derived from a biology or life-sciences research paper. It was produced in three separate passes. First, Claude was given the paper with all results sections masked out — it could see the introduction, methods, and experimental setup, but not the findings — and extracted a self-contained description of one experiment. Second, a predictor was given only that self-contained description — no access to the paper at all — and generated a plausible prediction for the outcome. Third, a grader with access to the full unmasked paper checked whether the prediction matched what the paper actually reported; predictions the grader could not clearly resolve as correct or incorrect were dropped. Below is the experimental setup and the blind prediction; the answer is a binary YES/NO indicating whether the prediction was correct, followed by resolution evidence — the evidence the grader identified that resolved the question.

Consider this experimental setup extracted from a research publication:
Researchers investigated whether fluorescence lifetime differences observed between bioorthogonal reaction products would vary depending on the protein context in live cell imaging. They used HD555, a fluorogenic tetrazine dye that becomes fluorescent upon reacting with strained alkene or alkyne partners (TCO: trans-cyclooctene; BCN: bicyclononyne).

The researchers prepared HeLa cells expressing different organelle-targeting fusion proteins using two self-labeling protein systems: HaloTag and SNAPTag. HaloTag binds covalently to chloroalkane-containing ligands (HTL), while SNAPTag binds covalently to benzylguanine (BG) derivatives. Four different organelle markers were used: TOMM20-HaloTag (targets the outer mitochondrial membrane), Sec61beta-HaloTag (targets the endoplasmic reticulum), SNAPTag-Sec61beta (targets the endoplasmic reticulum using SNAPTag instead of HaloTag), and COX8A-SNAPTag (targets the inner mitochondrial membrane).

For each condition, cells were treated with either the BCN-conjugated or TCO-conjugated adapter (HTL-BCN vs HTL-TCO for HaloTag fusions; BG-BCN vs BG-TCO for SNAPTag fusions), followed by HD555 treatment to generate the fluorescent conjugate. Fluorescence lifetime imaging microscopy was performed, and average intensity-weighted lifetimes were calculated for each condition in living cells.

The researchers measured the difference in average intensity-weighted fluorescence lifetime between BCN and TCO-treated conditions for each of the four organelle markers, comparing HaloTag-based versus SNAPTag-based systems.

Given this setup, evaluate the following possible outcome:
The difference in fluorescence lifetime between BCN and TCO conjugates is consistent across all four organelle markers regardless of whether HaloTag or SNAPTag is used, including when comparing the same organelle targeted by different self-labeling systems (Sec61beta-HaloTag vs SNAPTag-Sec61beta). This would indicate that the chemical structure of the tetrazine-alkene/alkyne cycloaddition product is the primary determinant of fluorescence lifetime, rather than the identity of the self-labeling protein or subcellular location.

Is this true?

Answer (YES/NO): NO